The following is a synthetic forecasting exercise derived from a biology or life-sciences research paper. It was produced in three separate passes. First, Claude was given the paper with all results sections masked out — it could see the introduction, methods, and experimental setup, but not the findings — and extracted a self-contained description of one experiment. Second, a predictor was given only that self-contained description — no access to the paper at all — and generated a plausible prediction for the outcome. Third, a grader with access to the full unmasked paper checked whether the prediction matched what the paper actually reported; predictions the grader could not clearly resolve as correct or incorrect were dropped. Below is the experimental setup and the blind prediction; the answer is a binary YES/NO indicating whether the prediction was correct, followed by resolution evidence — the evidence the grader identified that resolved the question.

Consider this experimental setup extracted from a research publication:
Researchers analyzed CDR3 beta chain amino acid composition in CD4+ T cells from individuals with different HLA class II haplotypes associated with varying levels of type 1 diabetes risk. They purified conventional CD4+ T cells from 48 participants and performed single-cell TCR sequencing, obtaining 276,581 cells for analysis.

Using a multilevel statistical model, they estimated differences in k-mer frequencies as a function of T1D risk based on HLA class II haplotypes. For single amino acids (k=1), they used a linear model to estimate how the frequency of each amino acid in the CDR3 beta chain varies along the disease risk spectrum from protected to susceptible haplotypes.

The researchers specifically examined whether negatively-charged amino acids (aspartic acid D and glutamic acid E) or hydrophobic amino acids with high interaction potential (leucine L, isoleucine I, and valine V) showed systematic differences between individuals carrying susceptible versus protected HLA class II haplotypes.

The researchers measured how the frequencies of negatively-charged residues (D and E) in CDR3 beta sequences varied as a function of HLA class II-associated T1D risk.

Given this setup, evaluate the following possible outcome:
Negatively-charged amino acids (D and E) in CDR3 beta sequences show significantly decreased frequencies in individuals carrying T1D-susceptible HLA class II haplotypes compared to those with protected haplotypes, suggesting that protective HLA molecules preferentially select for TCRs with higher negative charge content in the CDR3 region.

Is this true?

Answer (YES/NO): NO